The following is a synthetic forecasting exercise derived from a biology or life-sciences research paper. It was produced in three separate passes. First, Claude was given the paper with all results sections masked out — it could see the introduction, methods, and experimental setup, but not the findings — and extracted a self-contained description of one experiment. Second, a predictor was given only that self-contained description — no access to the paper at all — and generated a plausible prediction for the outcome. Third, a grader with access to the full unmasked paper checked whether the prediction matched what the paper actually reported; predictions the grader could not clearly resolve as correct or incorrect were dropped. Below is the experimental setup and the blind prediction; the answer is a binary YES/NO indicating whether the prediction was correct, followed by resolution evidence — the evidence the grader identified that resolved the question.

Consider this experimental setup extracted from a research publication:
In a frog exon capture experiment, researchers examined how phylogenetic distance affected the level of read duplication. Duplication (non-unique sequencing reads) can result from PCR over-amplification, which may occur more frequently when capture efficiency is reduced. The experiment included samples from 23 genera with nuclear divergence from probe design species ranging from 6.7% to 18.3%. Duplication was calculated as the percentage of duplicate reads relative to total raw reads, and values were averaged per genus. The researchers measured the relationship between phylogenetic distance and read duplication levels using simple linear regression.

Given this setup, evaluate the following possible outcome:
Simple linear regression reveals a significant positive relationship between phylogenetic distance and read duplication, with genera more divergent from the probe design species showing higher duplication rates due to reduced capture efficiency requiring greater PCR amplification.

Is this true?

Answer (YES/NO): NO